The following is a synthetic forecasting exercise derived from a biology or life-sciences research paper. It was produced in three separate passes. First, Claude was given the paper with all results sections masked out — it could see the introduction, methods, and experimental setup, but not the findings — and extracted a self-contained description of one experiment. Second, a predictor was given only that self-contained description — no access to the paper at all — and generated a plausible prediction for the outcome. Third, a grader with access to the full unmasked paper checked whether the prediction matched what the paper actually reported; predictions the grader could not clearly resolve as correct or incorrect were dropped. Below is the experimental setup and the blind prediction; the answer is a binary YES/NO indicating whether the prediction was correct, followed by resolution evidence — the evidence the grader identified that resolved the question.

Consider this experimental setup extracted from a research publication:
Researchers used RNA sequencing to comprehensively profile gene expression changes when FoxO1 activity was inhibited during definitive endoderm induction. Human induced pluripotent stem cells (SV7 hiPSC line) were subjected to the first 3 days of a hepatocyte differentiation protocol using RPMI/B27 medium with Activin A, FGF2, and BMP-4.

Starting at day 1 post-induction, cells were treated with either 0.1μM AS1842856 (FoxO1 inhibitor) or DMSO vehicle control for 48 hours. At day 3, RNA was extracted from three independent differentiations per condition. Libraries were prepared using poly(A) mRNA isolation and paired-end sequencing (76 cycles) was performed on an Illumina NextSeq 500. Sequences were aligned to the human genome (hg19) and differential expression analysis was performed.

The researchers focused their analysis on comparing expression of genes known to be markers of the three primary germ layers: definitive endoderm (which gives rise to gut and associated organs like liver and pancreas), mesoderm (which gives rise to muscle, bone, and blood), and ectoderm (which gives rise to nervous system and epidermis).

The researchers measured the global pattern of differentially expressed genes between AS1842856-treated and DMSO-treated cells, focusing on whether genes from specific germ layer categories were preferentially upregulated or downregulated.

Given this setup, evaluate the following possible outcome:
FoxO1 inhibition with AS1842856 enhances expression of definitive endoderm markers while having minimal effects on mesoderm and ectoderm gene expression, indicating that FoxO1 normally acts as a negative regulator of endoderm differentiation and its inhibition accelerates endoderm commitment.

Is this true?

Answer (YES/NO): NO